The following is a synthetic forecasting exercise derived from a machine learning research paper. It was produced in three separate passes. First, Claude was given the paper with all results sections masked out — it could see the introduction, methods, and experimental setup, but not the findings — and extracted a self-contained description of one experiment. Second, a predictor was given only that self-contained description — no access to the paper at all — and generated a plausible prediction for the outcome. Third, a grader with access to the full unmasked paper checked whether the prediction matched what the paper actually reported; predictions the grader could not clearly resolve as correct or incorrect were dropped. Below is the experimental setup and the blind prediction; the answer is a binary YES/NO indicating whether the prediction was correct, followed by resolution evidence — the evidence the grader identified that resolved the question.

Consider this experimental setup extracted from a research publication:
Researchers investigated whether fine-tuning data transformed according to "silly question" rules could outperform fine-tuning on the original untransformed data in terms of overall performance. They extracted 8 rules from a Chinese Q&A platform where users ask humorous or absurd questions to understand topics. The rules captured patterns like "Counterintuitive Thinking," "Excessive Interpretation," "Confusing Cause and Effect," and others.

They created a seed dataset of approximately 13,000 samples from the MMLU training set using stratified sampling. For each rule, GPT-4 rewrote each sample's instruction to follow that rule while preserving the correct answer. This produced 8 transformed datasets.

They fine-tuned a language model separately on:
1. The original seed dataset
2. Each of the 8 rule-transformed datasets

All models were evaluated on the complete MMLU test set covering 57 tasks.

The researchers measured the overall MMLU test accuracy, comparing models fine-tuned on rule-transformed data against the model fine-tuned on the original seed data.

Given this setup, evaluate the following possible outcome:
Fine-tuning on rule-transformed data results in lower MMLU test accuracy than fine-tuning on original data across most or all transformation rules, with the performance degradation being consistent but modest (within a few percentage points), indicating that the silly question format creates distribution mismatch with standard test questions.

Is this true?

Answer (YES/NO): NO